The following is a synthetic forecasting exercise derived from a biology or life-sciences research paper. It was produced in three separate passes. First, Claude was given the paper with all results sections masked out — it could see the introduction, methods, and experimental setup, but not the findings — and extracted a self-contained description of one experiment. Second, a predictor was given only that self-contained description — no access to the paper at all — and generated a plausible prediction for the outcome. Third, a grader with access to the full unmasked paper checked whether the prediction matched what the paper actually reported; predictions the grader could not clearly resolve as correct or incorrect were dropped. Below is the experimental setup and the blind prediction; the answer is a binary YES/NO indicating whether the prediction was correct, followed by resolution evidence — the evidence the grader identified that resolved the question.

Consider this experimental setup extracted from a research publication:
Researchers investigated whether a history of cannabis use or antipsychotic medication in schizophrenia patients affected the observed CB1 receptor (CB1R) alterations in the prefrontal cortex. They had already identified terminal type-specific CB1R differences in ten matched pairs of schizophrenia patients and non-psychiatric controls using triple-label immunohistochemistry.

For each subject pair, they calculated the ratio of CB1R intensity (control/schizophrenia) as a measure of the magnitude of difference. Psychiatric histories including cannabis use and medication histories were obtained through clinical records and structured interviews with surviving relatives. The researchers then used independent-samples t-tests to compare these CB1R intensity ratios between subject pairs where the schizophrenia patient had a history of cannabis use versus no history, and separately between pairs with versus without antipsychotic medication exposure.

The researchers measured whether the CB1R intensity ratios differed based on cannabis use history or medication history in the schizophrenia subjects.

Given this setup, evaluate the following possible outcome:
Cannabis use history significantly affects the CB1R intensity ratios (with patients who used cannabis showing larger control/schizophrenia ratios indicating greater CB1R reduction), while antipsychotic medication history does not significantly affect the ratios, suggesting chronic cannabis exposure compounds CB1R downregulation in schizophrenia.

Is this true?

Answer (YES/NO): NO